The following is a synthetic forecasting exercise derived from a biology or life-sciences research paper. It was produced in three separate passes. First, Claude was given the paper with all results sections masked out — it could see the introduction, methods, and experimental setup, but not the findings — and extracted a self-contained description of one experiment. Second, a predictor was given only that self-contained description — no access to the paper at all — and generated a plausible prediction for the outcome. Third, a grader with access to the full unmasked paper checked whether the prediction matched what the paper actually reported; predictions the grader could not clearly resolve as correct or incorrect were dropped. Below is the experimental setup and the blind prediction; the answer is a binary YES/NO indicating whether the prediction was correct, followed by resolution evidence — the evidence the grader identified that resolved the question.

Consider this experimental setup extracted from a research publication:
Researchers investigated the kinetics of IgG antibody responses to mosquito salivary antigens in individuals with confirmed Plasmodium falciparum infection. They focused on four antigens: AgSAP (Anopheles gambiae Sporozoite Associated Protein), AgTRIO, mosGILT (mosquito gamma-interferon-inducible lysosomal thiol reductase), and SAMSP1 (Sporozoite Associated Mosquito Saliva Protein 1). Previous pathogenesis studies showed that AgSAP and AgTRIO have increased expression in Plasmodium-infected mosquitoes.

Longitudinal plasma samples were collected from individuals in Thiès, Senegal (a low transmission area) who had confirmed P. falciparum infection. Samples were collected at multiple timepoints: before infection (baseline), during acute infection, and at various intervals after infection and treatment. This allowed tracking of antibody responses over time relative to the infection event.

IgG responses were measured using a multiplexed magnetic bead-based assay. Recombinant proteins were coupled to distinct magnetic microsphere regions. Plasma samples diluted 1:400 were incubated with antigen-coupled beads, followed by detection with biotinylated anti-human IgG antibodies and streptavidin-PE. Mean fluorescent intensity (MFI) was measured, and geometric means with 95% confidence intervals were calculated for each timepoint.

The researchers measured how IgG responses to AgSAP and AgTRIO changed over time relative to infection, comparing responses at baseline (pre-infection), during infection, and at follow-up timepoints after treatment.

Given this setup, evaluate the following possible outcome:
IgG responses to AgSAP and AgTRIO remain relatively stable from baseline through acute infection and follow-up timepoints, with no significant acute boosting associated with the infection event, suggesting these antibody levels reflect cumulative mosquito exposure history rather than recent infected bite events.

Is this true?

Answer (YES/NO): NO